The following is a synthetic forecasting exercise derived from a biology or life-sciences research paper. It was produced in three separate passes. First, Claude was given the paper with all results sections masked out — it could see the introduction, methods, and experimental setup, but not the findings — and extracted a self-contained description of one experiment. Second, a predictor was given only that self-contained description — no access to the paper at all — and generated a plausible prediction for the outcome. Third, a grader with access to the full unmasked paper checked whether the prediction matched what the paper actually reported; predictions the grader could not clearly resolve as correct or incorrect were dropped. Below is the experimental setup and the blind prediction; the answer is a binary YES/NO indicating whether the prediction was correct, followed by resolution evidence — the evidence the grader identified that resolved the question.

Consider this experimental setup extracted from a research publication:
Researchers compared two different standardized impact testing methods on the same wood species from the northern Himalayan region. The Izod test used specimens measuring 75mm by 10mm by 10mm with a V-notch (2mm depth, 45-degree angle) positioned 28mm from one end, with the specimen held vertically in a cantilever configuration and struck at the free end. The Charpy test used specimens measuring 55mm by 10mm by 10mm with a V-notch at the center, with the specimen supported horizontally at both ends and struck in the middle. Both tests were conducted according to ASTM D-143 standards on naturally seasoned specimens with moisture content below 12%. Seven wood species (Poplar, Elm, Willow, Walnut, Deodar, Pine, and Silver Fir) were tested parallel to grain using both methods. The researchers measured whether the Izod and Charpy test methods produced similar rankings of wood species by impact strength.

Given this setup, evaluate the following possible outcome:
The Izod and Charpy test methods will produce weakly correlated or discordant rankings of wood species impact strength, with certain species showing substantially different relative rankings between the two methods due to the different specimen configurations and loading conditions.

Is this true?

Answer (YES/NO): NO